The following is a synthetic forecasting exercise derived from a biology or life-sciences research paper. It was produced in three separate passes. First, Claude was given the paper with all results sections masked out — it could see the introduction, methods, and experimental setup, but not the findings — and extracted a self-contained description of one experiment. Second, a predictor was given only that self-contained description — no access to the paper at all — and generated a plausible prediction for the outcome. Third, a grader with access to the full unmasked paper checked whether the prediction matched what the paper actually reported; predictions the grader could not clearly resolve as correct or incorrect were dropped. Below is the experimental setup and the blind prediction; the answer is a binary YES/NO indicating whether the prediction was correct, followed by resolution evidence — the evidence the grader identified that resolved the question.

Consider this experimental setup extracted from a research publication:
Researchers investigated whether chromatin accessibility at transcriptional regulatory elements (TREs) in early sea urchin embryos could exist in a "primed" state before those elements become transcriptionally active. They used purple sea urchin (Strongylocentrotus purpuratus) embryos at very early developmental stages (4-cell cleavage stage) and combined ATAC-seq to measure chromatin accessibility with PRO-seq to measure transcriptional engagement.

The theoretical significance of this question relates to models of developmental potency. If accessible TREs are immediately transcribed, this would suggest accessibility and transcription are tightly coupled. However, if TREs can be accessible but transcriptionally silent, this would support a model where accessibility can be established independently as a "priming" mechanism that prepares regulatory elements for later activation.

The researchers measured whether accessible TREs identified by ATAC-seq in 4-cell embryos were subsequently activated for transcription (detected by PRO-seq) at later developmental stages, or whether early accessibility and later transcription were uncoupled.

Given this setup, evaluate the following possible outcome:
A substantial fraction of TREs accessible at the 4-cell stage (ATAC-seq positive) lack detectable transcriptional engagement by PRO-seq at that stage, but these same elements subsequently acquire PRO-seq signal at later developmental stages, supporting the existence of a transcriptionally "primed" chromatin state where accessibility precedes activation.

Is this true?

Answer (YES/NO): YES